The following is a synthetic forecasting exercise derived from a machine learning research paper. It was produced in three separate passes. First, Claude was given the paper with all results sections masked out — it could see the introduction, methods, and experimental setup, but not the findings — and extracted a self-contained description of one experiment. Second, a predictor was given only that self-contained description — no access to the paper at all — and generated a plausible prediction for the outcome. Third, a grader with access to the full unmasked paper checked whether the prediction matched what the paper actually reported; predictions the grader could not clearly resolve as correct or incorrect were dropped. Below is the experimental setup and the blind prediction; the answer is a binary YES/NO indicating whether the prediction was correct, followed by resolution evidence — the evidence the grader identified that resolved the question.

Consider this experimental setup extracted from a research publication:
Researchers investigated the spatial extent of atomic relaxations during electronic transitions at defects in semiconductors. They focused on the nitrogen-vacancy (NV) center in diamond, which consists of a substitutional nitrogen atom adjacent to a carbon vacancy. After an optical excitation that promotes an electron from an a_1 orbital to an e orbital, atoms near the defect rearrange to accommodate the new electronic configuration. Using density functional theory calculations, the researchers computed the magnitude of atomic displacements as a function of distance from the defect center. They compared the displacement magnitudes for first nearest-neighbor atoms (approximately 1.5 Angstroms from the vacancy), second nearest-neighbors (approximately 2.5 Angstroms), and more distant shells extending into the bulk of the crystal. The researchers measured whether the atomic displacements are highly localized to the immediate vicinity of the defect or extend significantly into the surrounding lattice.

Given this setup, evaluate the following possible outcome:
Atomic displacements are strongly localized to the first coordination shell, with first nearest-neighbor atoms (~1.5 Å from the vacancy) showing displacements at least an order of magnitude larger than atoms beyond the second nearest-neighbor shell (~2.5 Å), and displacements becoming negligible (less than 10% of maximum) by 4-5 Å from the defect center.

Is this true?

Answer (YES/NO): NO